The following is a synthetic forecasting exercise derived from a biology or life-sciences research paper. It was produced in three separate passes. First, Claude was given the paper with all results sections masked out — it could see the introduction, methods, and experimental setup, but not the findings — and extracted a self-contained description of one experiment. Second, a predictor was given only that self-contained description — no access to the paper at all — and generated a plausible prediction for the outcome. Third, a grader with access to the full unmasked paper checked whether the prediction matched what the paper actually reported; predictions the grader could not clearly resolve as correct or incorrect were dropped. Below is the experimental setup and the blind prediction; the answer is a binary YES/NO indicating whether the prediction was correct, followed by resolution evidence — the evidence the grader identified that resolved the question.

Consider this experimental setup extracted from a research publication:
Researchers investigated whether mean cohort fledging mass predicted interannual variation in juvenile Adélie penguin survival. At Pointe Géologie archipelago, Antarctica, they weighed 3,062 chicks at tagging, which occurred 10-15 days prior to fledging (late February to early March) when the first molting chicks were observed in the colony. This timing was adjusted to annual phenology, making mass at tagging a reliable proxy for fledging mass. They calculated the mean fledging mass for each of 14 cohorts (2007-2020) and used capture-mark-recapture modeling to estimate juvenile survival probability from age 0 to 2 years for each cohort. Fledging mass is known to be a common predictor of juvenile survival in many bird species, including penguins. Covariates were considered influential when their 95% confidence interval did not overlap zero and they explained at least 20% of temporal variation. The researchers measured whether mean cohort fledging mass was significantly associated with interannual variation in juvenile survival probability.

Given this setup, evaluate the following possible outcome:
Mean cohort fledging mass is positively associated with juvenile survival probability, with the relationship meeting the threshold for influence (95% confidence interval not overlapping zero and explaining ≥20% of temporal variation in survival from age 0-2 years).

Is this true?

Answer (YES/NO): YES